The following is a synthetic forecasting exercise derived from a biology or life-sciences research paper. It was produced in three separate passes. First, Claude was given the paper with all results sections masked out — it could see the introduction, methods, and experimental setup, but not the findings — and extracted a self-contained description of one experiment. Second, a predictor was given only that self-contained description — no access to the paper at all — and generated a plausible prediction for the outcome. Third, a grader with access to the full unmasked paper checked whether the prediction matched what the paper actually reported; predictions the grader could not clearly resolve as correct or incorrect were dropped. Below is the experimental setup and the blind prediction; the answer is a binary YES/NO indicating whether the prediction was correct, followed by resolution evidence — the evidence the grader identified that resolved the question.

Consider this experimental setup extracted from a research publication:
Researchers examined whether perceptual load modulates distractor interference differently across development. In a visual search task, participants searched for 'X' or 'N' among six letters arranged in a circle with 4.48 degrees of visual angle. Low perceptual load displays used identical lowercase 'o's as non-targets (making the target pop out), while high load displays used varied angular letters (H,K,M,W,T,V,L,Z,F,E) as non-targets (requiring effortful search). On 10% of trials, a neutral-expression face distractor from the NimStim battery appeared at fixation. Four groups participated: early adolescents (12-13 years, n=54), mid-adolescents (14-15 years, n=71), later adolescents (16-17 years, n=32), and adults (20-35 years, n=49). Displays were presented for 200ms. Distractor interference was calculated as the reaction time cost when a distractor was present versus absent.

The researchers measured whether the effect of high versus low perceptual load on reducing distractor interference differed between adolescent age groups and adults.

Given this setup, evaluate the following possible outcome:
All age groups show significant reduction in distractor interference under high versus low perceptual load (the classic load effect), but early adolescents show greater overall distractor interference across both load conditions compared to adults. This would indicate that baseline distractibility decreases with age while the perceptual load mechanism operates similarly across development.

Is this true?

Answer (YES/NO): NO